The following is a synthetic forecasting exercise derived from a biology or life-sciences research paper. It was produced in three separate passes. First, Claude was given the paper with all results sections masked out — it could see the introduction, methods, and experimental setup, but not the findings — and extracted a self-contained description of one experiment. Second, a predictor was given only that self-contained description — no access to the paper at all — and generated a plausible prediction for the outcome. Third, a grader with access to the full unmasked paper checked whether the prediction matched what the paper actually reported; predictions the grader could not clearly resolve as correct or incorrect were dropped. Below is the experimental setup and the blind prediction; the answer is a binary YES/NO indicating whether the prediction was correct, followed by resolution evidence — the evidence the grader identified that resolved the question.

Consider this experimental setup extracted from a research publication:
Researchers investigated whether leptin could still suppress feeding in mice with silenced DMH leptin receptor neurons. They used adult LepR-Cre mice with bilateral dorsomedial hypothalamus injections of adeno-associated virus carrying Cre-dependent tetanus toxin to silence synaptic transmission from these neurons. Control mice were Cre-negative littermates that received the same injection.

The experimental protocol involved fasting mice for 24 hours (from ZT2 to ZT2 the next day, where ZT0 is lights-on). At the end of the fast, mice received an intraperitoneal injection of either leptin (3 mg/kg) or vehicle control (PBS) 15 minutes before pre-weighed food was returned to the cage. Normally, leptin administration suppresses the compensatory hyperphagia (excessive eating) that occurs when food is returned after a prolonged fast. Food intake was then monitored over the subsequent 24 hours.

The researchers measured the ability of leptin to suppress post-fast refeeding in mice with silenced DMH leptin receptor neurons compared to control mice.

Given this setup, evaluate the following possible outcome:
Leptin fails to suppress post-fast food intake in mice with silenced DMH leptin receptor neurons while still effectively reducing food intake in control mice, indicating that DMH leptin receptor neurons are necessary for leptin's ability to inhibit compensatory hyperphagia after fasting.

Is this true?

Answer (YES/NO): YES